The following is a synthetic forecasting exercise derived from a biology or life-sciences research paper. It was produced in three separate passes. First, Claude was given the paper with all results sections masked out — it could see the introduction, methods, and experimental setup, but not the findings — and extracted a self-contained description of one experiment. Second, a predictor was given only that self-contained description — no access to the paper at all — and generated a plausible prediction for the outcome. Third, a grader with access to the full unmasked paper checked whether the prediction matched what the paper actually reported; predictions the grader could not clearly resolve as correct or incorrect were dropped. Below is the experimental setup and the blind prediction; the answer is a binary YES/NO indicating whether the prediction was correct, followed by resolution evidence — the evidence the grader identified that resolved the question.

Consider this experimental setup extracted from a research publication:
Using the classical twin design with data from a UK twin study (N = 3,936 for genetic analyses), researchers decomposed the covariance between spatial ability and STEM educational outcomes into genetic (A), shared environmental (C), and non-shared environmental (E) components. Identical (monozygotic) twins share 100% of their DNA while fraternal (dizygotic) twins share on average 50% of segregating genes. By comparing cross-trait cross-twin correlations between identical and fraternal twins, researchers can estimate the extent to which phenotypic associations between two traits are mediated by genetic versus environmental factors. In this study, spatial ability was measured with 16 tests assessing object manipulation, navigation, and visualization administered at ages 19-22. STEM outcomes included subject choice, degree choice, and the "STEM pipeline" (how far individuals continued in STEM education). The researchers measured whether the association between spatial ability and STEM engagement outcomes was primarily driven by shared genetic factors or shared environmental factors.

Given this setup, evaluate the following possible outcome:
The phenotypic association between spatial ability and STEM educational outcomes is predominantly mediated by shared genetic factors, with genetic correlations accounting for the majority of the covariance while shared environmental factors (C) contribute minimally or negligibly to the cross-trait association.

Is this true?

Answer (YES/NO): NO